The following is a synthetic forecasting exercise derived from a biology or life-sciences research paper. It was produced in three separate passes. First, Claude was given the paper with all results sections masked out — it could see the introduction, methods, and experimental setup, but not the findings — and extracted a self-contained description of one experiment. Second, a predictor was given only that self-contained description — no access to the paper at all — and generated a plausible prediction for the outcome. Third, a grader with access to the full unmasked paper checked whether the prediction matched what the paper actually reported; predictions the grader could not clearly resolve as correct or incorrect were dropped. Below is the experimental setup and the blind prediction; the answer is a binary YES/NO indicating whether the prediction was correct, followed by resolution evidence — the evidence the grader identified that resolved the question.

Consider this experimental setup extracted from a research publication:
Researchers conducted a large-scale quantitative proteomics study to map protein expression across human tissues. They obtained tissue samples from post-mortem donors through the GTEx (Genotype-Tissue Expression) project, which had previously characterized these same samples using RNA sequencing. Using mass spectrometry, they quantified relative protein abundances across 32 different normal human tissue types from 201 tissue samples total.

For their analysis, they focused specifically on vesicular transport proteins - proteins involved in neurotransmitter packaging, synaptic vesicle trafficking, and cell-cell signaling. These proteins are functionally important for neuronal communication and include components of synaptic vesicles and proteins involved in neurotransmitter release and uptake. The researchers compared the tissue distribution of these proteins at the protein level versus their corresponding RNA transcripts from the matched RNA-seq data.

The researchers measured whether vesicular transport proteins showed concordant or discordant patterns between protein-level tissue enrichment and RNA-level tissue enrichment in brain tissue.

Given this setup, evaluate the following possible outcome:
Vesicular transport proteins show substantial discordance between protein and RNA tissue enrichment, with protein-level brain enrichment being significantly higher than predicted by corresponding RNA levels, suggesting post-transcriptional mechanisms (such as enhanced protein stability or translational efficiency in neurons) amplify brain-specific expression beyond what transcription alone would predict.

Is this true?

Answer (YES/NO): YES